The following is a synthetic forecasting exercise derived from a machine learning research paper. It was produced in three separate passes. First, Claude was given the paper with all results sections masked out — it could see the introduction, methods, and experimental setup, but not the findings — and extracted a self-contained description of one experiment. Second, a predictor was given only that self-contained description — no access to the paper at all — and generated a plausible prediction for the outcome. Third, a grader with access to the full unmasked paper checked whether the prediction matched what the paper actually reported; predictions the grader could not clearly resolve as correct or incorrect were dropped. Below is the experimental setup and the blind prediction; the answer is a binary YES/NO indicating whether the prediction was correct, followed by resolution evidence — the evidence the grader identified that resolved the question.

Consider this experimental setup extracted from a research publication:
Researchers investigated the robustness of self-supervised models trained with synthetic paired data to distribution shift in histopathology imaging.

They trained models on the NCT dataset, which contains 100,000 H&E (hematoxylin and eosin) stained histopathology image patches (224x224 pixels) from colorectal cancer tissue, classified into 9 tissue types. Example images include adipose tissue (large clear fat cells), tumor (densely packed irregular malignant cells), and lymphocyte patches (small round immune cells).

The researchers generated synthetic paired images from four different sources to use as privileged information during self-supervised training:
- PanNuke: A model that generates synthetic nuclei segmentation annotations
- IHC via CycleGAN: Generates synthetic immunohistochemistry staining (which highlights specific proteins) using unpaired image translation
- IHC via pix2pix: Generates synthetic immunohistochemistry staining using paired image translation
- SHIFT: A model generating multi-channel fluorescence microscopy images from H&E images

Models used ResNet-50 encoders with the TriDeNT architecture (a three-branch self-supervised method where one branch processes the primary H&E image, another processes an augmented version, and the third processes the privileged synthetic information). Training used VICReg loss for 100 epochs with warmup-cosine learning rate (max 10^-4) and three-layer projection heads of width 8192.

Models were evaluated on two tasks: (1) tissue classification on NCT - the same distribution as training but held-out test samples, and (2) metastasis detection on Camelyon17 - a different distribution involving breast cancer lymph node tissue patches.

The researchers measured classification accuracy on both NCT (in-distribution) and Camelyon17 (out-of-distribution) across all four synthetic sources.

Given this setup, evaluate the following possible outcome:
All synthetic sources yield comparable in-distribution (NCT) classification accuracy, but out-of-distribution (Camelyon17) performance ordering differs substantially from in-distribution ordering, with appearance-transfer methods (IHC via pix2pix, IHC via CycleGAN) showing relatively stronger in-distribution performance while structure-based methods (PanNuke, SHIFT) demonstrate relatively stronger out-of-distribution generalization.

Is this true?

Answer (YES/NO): NO